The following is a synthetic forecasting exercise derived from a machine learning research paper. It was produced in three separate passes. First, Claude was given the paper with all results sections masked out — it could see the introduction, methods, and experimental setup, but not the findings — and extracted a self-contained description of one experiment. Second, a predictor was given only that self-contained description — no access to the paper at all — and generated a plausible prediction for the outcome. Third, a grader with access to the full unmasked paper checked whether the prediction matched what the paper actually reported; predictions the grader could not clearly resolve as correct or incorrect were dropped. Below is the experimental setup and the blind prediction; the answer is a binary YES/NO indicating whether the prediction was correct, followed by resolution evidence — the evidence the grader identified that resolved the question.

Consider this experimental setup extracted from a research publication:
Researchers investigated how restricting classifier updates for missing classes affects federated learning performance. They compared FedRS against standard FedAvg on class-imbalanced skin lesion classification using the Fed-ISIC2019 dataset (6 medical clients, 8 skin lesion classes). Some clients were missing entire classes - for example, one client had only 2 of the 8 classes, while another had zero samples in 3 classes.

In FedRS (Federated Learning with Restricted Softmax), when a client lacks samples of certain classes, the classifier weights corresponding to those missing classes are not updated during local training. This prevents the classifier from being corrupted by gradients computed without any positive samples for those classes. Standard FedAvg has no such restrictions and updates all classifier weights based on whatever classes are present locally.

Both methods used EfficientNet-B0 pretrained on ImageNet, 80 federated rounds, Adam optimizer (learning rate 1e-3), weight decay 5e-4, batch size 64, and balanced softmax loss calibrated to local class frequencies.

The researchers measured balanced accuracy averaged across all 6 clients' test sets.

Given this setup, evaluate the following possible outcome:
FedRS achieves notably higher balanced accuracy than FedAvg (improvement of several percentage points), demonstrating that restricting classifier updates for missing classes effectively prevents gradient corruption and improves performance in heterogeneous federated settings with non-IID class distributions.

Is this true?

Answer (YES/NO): NO